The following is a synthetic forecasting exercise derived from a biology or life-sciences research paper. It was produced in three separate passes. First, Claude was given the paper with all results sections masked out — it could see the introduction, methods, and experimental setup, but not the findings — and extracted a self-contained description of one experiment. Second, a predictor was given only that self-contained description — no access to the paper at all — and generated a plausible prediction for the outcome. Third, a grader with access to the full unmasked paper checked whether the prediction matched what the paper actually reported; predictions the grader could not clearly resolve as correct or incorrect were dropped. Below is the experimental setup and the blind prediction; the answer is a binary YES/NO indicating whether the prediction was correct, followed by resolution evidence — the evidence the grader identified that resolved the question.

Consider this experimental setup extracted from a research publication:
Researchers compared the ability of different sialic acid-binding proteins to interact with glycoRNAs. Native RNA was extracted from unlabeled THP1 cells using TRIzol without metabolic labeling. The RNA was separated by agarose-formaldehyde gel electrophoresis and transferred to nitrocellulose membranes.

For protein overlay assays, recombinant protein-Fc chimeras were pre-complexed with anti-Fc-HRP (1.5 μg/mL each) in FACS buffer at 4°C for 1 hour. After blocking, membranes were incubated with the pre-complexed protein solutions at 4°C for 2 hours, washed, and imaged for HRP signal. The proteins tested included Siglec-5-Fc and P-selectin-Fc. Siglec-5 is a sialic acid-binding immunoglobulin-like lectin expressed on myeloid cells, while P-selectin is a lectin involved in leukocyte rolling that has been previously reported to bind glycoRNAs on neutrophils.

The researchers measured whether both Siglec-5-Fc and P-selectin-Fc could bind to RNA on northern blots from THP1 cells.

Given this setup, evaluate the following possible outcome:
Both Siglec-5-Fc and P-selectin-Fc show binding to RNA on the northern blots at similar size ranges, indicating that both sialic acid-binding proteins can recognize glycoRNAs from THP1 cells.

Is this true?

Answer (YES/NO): NO